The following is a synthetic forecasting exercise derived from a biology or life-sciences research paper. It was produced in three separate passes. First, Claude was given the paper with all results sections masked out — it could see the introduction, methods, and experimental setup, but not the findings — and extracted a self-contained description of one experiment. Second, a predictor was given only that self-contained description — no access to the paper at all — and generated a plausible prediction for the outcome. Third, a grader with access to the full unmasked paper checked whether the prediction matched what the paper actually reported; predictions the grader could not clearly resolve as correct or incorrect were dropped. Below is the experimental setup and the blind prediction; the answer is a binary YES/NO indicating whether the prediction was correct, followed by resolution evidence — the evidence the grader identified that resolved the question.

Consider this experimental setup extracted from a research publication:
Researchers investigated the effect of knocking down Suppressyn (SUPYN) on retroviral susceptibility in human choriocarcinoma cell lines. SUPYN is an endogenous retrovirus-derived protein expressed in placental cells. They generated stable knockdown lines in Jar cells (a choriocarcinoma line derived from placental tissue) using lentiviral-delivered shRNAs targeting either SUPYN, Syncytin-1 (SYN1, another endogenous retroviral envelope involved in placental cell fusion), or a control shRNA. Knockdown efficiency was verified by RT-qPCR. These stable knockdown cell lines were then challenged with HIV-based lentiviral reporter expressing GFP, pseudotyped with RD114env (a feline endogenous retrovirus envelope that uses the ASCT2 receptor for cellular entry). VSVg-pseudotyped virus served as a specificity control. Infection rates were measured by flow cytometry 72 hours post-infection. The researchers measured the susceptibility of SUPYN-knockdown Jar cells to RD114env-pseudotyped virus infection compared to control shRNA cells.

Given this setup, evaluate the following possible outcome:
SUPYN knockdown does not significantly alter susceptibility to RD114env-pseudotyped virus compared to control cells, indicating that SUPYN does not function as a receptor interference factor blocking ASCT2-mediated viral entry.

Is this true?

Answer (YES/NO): NO